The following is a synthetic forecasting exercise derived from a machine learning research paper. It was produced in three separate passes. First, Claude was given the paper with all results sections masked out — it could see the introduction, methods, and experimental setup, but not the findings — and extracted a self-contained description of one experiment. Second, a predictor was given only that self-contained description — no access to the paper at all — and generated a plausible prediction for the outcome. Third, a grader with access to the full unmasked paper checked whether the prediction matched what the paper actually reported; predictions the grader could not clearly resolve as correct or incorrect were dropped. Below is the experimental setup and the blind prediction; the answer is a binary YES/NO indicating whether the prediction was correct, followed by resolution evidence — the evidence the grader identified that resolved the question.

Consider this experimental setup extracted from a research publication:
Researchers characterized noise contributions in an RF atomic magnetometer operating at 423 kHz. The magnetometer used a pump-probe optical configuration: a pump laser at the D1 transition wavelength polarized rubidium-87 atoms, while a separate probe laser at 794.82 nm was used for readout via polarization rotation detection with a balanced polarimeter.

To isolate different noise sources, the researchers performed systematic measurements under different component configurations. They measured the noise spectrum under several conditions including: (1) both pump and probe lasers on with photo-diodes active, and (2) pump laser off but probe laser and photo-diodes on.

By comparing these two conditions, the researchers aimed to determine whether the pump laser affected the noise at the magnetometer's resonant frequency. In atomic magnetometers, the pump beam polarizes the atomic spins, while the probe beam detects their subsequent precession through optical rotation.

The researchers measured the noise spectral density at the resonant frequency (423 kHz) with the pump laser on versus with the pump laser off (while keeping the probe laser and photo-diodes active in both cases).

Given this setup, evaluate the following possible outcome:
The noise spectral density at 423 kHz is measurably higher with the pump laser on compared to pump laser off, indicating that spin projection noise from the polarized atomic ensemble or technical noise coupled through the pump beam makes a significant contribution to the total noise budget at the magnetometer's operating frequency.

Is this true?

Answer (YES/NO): NO